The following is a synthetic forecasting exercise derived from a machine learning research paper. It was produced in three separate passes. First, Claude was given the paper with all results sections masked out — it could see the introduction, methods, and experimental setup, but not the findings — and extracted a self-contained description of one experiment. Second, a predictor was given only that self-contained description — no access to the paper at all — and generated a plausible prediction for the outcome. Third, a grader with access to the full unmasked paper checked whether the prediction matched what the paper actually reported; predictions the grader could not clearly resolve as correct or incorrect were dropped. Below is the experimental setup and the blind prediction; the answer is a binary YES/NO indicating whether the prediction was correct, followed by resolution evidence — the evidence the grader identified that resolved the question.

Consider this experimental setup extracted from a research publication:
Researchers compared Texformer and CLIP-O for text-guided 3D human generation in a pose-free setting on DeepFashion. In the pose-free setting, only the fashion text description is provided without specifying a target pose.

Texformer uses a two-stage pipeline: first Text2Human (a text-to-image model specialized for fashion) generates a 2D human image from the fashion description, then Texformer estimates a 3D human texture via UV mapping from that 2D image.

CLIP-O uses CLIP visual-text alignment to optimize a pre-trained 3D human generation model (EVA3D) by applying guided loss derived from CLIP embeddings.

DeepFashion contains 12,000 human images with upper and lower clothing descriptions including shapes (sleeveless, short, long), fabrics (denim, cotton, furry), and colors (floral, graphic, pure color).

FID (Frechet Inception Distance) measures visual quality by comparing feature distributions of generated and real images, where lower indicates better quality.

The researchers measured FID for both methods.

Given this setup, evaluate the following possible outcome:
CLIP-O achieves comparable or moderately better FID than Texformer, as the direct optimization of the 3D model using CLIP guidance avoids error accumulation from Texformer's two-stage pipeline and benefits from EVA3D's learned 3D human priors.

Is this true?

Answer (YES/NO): NO